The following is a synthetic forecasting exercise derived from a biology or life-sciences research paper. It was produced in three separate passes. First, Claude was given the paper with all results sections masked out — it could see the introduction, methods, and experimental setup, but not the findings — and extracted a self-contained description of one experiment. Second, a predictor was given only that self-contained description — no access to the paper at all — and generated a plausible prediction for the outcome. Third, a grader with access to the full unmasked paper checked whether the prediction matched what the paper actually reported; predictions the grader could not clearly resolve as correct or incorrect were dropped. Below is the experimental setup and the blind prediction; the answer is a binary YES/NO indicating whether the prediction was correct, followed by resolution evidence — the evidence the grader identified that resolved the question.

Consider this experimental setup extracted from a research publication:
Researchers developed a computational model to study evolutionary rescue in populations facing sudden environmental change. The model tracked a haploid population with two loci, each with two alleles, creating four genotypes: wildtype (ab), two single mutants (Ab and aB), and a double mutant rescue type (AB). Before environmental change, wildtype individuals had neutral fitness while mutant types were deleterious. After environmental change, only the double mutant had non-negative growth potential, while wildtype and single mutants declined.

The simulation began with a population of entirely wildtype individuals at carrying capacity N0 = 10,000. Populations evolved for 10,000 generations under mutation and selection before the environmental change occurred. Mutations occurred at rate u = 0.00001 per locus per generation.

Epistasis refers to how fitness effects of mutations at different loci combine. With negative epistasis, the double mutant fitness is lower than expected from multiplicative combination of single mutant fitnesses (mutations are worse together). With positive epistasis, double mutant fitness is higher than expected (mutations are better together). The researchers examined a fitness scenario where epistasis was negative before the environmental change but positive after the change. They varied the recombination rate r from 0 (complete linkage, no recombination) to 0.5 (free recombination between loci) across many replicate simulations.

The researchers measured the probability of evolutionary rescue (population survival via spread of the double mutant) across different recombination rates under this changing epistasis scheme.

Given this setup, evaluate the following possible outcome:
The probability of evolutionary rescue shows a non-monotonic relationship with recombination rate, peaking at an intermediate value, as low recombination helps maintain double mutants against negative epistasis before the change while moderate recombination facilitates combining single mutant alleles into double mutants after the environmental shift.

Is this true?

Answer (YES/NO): YES